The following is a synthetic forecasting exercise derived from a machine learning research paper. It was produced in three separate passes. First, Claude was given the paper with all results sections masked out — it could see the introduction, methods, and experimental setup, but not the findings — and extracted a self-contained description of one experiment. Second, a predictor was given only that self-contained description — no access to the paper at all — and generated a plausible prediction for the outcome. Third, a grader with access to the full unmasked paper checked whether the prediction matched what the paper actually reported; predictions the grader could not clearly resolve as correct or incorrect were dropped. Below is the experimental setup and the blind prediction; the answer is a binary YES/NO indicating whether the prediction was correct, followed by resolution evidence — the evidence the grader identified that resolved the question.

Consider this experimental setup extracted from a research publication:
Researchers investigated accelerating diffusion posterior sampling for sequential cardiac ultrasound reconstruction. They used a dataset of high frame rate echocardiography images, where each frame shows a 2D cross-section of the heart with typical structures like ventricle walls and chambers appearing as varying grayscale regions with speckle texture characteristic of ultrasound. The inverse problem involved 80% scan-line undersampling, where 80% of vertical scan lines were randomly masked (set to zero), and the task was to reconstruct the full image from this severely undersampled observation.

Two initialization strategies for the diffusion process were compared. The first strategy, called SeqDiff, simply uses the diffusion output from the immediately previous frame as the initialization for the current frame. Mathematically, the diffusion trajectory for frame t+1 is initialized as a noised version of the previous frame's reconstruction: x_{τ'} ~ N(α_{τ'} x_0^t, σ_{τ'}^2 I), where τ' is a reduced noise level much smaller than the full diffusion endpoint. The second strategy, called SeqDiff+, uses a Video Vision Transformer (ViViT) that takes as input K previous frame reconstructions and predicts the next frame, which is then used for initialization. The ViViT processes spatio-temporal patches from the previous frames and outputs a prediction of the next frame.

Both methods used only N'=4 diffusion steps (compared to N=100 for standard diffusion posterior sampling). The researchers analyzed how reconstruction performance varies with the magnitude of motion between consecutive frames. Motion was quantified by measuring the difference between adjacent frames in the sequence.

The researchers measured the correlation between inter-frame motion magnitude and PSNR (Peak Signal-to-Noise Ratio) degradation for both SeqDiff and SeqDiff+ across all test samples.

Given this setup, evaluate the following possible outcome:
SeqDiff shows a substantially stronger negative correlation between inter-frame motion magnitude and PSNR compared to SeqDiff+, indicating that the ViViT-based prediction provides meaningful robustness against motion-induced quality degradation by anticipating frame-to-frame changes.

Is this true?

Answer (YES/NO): YES